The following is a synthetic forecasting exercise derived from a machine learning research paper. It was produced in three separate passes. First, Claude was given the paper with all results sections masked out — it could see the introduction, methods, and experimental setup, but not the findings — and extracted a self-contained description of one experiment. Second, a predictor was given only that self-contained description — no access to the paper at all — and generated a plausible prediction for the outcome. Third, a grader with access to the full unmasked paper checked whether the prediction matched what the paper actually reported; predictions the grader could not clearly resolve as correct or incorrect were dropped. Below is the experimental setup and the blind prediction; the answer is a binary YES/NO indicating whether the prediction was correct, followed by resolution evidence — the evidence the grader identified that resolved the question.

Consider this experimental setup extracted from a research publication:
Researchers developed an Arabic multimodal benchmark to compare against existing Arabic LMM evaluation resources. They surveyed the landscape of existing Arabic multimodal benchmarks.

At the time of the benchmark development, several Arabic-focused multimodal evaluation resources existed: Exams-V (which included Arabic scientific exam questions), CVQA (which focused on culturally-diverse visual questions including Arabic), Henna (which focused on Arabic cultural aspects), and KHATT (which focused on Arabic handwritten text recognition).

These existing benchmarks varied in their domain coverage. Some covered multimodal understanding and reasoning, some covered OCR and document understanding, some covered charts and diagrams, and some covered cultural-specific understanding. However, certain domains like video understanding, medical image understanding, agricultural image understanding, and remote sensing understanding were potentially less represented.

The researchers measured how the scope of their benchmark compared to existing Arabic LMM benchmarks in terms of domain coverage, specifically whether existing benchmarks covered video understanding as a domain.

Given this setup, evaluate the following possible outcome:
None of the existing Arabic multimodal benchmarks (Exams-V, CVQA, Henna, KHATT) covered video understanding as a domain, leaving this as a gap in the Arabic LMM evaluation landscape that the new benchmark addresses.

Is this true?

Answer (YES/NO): YES